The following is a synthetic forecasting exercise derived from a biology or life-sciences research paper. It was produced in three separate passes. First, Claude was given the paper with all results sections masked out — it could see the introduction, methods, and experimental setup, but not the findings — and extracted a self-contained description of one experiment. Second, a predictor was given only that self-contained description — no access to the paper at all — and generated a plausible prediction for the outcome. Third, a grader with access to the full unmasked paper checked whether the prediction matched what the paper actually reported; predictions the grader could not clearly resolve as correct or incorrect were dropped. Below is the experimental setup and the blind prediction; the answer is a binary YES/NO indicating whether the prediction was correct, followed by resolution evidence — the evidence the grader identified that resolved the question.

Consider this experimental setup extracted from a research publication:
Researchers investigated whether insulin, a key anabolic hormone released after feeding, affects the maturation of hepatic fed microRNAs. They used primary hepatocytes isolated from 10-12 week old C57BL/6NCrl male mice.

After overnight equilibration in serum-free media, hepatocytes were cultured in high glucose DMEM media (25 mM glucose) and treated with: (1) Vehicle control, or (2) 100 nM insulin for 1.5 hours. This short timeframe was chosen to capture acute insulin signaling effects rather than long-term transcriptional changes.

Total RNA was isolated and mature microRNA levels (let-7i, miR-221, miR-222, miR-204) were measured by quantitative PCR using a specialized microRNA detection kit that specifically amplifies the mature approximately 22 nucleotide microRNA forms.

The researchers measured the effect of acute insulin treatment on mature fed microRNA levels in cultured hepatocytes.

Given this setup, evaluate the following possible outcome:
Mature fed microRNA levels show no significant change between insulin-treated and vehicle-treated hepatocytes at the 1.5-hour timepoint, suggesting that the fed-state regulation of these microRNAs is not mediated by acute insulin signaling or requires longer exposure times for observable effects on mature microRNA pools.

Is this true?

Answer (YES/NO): NO